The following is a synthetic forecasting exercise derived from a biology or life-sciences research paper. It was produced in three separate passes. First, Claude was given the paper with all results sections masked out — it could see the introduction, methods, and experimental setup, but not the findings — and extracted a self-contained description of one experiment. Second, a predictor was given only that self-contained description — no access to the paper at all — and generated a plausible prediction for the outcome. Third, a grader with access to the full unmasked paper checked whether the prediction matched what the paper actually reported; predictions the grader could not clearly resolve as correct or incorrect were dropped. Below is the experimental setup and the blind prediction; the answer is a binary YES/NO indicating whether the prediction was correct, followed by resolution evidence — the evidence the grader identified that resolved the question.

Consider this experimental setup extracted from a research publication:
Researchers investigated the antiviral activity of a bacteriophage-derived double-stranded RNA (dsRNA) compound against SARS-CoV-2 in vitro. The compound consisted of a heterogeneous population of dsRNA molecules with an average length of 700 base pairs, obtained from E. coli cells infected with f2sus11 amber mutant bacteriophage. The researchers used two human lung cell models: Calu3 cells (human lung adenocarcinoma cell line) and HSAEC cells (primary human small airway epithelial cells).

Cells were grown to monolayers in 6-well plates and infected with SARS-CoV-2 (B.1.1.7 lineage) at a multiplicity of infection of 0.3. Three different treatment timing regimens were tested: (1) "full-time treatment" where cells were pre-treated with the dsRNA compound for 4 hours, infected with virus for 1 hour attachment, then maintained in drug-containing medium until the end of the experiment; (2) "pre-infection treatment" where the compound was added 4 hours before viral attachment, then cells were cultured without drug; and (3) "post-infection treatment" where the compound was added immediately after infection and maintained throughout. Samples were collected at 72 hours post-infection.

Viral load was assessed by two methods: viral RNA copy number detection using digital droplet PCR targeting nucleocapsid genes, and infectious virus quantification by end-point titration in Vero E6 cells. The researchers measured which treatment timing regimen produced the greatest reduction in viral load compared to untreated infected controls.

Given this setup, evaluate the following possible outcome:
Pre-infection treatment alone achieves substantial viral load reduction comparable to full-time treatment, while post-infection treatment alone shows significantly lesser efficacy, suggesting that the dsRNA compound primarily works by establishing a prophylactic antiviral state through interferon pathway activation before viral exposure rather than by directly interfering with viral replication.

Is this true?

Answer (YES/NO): NO